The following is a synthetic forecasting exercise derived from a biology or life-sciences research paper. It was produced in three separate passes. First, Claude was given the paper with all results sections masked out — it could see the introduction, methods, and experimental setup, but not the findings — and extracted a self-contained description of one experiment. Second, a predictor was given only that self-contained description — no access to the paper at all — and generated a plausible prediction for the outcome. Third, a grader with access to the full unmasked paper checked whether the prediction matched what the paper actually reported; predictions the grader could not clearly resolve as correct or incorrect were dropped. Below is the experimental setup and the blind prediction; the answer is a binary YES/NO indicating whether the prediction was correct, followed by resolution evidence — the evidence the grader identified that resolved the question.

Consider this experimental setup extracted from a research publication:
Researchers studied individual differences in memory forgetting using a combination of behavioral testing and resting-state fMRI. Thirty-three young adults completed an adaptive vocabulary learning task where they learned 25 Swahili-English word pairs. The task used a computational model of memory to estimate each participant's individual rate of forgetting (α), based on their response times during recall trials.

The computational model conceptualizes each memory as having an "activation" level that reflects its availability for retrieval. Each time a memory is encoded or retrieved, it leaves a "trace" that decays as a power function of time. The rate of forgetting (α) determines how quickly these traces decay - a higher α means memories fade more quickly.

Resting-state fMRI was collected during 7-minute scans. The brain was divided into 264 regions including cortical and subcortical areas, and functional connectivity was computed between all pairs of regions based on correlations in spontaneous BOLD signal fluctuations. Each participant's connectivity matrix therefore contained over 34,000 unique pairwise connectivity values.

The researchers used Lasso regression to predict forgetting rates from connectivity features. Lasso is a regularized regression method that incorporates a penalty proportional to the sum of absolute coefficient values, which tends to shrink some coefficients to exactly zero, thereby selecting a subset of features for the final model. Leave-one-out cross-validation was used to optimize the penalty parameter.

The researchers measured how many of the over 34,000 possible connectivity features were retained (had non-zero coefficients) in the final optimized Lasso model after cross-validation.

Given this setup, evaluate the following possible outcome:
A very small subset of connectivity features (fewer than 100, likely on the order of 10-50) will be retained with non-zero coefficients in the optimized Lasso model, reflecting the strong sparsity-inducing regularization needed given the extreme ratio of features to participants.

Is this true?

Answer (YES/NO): YES